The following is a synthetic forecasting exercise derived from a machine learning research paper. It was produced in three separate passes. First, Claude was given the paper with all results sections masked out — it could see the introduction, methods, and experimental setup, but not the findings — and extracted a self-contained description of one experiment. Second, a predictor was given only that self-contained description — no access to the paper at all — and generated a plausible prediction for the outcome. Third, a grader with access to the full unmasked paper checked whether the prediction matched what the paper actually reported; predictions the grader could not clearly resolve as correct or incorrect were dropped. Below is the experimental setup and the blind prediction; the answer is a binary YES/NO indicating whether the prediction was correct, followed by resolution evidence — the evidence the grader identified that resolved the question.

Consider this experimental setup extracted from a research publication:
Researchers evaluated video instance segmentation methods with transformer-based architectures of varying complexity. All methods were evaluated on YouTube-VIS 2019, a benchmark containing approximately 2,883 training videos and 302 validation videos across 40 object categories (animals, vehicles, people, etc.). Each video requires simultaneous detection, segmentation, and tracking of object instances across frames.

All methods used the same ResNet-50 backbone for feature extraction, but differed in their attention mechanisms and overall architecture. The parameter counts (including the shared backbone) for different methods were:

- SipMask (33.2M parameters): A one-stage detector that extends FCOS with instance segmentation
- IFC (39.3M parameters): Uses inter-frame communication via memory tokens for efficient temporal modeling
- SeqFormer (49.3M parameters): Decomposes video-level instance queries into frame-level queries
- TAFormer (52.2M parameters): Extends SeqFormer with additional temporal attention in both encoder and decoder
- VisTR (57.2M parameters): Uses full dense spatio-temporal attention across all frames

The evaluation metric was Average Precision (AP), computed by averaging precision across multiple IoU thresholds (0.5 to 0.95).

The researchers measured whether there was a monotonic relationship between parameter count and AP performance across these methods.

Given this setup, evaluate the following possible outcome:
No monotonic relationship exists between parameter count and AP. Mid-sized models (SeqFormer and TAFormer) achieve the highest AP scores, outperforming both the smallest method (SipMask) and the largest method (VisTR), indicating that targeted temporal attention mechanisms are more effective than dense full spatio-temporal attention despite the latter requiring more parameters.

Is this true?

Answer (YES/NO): YES